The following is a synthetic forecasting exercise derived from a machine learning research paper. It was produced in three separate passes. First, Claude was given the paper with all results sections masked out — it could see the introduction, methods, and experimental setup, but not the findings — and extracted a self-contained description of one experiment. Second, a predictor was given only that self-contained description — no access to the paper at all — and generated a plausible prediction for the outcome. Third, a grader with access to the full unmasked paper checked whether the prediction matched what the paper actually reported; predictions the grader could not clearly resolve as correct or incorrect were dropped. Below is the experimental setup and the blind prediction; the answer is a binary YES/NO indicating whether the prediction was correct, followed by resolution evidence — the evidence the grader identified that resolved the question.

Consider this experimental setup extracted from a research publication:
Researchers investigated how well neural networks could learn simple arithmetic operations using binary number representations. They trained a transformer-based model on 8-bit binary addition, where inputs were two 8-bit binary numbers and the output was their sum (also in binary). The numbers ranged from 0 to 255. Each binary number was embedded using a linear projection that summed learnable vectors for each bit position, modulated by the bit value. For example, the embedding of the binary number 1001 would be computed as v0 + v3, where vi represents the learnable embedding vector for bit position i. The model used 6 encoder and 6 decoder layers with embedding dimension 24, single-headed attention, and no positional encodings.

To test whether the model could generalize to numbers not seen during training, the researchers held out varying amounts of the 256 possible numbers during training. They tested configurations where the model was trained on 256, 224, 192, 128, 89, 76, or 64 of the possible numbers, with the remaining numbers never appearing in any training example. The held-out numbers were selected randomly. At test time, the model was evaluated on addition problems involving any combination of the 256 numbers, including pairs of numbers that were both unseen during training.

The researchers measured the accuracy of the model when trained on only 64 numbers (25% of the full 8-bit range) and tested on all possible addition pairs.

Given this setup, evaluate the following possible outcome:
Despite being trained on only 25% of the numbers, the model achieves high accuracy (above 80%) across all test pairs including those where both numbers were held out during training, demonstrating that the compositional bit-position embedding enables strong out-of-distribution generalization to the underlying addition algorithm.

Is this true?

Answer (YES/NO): YES